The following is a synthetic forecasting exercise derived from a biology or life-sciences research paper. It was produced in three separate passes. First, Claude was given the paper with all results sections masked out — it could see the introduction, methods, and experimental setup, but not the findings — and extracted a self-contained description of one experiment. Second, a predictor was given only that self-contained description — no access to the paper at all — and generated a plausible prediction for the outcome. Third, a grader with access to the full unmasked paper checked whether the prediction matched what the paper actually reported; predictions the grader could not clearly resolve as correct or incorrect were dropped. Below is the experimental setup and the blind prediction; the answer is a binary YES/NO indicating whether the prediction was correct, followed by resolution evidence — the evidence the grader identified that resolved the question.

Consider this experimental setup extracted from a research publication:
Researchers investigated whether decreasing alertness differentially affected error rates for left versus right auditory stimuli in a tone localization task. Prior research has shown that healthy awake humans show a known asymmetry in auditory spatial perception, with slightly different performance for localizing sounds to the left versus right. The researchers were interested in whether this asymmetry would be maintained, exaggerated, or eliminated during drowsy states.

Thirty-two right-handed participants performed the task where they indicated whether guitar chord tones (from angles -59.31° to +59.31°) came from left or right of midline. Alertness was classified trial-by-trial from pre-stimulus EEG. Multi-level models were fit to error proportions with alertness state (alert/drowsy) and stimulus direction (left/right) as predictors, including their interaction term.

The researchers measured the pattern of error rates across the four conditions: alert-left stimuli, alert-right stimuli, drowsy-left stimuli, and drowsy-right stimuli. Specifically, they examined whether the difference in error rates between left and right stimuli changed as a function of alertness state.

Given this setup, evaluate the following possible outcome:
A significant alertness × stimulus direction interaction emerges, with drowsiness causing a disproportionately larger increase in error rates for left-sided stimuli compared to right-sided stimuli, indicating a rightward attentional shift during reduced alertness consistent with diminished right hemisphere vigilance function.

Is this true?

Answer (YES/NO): YES